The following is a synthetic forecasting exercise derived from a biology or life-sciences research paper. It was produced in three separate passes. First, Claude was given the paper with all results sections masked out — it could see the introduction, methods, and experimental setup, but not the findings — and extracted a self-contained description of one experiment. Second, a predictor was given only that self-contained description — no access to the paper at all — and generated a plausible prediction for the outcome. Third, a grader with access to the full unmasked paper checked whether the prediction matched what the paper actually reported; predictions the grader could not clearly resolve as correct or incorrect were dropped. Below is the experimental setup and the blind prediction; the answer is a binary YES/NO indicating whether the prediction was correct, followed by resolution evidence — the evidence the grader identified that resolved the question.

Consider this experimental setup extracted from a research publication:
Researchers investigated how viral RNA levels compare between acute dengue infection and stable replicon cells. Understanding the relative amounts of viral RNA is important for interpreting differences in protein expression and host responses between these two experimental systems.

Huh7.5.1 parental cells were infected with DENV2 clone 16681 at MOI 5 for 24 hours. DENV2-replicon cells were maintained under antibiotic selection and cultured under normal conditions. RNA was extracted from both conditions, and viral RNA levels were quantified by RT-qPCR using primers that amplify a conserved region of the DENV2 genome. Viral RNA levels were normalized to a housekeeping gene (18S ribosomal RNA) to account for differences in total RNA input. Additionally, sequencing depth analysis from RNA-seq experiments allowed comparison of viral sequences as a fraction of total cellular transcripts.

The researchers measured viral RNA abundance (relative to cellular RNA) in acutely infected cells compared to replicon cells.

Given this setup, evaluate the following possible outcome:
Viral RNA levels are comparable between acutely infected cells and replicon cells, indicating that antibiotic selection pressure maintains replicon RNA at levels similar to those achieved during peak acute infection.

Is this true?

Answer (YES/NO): NO